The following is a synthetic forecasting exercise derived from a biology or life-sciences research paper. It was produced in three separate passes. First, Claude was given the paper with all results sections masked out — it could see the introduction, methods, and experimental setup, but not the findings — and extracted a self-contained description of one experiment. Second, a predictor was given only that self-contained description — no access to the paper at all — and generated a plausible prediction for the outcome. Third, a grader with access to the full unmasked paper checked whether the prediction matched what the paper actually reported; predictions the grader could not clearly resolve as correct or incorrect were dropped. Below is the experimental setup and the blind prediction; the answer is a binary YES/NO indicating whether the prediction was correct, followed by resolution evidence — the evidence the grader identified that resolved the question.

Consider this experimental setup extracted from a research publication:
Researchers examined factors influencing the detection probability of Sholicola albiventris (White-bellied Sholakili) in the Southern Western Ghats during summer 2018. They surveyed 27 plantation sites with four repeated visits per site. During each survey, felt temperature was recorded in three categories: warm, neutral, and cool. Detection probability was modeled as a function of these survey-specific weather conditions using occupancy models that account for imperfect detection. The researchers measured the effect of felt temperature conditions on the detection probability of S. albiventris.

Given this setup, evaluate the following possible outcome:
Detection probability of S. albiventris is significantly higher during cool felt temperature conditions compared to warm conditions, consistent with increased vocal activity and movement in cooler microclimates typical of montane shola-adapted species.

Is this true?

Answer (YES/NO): NO